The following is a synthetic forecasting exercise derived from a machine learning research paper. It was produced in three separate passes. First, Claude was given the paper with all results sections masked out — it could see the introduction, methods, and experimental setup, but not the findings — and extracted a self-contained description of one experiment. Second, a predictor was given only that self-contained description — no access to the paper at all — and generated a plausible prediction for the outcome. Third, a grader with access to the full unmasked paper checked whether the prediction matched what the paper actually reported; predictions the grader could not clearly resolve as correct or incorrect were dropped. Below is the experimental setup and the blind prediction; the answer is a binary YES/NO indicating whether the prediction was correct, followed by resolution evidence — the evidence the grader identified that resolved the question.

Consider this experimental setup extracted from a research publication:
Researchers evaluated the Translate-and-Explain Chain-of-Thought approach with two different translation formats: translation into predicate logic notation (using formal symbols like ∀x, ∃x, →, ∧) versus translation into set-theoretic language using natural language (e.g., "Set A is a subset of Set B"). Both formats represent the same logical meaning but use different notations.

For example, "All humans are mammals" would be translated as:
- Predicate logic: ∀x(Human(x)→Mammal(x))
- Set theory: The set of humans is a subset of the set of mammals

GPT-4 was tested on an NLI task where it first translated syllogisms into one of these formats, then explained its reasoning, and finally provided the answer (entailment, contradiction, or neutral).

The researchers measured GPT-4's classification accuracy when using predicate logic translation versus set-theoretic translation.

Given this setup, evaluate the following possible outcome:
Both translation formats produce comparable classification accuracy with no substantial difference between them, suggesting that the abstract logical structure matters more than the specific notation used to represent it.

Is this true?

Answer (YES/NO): NO